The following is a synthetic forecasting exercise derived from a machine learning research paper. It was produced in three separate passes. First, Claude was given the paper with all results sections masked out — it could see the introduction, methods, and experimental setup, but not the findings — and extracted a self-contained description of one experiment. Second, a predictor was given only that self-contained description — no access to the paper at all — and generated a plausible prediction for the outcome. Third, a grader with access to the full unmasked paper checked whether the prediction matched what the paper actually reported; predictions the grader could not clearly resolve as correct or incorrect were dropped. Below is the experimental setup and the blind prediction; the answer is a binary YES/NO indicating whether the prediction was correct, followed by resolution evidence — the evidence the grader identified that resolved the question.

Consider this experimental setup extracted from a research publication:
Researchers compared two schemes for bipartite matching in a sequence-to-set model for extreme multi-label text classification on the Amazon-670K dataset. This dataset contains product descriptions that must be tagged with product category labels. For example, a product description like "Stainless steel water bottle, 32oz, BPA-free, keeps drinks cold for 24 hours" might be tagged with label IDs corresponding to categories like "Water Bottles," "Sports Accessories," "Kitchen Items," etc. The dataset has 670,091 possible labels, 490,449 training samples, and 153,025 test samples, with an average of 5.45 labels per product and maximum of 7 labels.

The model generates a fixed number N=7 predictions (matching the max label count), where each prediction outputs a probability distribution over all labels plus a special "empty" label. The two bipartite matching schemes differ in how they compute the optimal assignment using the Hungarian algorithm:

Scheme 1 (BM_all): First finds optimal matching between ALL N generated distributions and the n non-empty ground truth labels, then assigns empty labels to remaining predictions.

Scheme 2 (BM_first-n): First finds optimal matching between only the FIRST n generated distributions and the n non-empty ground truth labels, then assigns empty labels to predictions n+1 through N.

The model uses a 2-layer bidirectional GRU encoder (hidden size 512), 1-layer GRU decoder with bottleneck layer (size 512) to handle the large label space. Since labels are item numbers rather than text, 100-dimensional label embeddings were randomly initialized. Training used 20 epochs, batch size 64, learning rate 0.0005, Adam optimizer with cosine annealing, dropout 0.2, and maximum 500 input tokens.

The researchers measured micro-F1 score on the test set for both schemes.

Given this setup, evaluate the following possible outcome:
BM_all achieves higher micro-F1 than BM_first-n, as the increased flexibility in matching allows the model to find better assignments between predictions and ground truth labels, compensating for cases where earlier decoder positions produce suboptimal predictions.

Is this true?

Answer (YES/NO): YES